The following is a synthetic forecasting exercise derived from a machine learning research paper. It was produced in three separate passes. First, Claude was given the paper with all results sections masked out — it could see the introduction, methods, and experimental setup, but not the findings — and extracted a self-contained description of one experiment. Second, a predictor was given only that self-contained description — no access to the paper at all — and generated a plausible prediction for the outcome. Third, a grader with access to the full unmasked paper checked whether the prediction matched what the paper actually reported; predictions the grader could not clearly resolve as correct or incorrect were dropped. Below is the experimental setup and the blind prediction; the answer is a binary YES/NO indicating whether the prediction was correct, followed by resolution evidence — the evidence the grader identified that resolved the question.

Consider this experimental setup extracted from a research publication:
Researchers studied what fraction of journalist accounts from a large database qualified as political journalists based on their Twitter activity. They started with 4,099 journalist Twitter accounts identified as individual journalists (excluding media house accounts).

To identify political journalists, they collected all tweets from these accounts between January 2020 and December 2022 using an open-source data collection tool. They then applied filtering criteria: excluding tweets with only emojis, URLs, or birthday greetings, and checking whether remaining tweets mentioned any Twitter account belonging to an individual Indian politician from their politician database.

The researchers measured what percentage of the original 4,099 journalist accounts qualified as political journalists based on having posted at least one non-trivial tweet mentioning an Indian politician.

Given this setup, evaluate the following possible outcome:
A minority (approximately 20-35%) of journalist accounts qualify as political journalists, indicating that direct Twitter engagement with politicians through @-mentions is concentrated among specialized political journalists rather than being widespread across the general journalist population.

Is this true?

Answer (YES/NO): NO